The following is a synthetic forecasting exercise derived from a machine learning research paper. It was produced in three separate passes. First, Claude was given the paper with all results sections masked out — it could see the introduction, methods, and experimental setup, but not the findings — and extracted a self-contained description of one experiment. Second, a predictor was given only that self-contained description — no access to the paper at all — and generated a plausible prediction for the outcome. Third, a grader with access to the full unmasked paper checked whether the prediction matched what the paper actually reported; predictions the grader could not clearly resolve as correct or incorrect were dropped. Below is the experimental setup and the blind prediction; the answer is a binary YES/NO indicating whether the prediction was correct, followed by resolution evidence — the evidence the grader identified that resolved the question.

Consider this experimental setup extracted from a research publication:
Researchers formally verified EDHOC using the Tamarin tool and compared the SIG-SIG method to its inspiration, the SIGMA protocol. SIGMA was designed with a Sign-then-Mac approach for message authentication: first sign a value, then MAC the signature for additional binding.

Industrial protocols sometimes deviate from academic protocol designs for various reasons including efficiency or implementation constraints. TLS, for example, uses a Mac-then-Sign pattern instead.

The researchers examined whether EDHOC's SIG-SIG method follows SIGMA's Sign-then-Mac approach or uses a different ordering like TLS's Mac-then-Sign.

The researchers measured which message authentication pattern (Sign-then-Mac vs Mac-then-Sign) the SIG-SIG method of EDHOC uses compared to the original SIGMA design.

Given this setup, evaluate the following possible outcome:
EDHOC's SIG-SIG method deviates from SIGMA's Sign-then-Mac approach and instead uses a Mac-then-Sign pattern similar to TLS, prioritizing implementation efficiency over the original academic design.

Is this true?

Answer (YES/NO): YES